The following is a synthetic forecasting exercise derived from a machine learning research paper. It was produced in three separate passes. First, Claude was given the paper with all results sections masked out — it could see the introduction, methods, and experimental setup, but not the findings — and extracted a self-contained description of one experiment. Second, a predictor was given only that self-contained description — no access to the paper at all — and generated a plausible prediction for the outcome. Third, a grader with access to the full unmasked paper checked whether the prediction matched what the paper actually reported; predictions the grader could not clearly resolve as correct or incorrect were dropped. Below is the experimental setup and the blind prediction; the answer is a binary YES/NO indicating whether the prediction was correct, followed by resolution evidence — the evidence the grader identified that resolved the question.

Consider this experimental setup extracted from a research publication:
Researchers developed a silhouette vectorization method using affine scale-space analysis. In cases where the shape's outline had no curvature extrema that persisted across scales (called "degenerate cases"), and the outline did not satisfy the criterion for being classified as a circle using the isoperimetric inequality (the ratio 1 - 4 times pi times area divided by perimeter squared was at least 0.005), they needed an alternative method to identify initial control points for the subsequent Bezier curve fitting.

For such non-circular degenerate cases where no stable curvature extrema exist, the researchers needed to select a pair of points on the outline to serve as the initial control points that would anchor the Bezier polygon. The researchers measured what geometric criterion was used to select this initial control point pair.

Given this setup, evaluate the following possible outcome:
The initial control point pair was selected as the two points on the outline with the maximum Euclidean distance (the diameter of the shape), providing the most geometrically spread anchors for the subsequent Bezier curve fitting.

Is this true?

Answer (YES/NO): YES